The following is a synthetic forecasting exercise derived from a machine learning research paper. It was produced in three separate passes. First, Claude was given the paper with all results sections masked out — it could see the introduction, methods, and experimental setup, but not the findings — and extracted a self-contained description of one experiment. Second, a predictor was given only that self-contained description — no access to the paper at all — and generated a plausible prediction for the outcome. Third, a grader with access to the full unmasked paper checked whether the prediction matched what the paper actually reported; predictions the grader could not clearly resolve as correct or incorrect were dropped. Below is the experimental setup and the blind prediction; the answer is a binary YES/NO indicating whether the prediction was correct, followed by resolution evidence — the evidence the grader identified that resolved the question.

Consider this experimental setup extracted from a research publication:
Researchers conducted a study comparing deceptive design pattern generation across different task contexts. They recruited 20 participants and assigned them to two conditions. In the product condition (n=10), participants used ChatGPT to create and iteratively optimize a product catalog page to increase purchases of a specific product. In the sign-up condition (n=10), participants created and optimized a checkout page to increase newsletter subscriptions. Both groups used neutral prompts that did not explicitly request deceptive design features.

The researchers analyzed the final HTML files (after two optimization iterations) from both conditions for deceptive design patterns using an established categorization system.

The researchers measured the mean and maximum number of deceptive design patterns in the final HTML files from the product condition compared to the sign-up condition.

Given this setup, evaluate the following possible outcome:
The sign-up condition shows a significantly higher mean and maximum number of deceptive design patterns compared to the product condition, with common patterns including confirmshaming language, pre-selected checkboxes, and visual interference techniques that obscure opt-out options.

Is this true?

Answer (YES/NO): NO